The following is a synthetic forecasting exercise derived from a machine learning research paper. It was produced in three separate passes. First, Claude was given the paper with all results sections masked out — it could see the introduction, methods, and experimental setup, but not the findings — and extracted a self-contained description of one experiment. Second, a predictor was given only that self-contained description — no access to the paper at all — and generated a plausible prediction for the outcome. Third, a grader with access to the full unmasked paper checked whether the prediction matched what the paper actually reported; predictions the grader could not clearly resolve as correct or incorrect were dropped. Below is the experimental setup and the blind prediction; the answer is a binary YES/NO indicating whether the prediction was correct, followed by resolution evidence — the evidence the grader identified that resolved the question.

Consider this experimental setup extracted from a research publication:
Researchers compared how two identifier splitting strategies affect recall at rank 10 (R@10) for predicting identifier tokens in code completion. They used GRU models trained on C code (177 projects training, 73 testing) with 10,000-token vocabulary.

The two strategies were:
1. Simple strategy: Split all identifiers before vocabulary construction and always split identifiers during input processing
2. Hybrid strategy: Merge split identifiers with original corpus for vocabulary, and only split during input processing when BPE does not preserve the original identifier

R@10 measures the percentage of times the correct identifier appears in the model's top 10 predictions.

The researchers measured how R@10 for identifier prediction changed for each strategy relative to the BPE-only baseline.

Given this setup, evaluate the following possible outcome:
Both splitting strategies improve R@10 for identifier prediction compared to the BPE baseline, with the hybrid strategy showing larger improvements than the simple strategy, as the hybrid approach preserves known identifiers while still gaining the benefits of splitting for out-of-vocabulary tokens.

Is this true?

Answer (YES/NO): NO